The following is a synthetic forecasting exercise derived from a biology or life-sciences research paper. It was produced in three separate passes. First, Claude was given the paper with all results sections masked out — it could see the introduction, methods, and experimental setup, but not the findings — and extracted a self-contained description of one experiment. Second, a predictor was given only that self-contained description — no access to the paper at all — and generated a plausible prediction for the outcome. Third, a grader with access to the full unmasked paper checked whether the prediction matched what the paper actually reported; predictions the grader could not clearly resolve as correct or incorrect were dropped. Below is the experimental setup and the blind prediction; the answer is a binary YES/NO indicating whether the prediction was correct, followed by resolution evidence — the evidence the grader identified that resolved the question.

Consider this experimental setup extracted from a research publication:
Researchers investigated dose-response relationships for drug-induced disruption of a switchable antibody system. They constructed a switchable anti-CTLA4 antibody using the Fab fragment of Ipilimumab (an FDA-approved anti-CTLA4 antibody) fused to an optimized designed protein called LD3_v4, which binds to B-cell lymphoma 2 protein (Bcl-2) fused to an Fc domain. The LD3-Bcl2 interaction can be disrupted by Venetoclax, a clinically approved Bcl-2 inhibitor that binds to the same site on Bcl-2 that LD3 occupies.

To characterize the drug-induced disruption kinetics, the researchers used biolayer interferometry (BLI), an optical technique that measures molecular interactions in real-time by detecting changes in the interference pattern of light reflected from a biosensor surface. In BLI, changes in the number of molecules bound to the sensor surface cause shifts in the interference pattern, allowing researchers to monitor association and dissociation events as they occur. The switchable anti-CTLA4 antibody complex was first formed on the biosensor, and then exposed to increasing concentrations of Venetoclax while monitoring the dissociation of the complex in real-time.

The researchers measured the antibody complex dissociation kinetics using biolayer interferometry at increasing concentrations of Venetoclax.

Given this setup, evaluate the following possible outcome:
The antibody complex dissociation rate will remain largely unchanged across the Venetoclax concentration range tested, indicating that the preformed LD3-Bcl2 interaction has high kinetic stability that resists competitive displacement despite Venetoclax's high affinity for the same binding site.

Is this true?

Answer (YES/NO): NO